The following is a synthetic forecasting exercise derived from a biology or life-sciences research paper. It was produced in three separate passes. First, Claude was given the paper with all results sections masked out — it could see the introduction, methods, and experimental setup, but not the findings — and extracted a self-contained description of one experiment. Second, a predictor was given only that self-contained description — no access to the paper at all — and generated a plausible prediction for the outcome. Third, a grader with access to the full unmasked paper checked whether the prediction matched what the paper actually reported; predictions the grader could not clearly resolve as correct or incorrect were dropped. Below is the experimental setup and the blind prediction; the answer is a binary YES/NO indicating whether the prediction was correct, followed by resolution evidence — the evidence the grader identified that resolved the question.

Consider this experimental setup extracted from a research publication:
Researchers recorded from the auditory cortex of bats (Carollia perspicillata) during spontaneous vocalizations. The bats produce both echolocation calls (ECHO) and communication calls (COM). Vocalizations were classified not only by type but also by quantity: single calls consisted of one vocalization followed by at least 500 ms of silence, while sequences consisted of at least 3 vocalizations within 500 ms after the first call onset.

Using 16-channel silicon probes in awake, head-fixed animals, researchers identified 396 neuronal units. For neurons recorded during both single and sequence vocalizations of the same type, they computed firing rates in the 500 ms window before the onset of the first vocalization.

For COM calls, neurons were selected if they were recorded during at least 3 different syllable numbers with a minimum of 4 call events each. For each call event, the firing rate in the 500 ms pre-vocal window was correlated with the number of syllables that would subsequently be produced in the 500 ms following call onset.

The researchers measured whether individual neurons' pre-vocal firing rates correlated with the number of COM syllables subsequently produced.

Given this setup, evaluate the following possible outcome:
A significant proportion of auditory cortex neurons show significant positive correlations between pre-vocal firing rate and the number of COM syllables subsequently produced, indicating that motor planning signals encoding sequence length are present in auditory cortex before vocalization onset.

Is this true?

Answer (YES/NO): NO